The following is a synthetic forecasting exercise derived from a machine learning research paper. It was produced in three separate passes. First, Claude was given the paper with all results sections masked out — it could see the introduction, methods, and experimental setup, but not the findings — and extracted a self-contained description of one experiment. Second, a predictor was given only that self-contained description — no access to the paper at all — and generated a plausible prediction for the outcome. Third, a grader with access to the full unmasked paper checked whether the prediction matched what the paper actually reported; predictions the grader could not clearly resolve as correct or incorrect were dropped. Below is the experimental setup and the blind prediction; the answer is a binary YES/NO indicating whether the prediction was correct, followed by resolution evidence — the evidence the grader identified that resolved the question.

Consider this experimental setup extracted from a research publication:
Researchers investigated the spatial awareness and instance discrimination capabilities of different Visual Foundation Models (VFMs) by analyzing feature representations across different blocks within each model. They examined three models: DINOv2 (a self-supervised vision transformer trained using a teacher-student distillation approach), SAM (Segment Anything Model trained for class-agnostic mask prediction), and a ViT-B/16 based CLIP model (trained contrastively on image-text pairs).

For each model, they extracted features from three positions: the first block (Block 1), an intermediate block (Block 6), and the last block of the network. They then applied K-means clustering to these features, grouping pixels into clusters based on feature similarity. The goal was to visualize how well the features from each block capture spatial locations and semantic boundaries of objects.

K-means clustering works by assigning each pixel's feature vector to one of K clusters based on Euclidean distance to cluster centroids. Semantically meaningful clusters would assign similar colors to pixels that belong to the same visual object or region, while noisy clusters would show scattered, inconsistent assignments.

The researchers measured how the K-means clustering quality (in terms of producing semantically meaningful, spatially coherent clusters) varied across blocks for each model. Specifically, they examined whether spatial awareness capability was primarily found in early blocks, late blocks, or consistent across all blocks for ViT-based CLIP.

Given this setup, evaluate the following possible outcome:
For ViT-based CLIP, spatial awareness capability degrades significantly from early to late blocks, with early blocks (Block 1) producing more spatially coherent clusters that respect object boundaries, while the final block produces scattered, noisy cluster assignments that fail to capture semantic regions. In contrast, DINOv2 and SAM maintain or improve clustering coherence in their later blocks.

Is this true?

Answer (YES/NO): NO